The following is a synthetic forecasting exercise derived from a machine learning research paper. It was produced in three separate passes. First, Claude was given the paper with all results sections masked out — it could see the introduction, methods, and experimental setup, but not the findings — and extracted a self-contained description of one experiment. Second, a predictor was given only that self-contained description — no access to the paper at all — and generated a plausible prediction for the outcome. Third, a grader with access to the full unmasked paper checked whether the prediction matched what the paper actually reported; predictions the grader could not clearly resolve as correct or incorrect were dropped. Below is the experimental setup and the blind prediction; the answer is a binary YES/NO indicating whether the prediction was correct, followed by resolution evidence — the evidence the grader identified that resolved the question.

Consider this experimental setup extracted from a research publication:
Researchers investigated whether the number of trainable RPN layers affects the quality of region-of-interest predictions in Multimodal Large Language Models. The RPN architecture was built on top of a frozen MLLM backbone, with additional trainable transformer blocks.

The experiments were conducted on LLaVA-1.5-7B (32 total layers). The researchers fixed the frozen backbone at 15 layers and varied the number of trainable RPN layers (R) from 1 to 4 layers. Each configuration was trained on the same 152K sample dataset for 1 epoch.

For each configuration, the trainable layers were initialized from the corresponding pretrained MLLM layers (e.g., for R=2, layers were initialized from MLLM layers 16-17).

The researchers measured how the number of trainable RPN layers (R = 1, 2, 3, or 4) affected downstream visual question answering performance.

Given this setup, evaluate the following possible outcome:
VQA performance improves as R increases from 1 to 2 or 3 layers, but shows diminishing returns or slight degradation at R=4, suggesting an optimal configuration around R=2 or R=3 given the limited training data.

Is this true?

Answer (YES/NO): YES